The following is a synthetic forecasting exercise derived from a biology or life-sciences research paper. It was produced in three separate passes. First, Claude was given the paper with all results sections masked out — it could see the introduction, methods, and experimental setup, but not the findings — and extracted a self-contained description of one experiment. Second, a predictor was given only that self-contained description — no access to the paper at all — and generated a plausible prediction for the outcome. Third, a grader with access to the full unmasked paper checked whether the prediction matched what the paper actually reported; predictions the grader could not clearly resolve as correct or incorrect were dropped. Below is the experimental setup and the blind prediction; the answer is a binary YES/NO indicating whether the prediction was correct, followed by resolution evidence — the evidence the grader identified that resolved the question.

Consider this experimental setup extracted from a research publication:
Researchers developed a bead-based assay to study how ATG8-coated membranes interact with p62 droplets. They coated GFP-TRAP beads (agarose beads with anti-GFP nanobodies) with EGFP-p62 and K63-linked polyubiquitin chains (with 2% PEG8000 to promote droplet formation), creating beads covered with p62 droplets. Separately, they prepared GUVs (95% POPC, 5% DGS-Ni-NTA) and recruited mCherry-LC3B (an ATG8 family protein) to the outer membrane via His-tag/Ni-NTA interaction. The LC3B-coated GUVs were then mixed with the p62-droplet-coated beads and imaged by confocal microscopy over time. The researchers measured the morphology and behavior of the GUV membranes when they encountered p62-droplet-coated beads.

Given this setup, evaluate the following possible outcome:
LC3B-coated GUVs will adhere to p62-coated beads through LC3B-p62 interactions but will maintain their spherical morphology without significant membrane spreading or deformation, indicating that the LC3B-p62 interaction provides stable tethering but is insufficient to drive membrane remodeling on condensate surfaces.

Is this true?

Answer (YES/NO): NO